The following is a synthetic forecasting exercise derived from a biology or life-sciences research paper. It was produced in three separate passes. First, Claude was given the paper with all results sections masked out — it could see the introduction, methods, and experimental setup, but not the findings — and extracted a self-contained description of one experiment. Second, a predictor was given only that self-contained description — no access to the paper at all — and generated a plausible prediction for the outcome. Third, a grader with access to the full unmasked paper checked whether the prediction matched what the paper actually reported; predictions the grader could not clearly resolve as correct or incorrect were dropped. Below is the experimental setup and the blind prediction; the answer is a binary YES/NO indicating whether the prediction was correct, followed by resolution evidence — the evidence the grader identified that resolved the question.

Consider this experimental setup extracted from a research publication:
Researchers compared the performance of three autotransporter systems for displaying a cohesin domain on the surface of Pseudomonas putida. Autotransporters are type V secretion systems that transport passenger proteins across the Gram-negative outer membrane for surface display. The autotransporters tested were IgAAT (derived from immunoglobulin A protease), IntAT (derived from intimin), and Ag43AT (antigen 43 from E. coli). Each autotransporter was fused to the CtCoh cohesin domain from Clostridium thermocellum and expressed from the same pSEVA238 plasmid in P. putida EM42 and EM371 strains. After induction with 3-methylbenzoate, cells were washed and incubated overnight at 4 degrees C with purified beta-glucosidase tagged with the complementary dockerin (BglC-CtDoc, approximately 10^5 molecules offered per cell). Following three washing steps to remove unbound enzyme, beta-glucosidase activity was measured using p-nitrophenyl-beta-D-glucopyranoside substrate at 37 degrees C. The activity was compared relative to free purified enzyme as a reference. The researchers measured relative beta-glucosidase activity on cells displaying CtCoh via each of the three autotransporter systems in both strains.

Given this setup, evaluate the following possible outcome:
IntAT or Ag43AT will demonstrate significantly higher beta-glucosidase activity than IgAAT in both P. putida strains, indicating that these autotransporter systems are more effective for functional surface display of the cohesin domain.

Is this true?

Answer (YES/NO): YES